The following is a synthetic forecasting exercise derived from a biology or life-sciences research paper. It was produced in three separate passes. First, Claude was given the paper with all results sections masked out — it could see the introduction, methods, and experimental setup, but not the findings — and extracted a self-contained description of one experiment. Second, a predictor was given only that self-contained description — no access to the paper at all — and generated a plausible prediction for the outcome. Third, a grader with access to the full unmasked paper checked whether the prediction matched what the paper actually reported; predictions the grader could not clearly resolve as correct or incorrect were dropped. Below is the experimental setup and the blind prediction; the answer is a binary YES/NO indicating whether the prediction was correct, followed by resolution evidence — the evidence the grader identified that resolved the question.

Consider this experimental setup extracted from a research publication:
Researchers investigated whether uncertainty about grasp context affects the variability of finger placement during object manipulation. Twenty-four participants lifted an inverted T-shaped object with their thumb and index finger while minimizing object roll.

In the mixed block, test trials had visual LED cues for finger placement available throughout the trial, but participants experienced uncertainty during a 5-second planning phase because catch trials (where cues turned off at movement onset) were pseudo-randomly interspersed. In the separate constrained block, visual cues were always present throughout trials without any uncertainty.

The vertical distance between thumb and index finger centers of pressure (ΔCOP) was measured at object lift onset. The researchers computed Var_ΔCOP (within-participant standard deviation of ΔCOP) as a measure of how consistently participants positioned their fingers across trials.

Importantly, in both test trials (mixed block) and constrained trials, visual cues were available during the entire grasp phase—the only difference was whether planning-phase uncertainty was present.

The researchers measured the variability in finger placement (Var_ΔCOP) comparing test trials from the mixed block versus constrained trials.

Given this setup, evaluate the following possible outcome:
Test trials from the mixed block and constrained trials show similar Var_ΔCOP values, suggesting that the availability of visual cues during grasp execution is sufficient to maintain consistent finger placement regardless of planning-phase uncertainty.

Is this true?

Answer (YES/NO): YES